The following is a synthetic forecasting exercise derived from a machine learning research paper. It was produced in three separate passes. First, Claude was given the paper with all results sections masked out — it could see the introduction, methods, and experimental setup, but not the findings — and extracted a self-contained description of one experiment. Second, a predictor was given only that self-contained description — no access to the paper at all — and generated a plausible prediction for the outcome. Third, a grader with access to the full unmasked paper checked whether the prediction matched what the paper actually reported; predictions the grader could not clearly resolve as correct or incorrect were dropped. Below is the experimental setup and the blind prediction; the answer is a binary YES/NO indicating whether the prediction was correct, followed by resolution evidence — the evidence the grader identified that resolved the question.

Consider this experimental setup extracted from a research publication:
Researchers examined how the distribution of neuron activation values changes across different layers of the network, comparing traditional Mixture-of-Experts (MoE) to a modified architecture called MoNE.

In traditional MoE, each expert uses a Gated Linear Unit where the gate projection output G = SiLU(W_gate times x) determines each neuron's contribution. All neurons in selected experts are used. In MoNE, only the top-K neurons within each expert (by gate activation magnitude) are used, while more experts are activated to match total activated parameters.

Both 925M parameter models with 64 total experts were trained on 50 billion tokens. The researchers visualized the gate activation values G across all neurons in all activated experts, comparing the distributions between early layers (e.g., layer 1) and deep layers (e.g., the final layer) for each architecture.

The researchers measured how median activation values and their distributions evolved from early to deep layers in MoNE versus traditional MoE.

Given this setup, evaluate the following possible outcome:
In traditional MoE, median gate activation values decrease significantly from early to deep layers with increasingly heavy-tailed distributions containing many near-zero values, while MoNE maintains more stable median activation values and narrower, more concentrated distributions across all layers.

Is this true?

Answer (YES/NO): NO